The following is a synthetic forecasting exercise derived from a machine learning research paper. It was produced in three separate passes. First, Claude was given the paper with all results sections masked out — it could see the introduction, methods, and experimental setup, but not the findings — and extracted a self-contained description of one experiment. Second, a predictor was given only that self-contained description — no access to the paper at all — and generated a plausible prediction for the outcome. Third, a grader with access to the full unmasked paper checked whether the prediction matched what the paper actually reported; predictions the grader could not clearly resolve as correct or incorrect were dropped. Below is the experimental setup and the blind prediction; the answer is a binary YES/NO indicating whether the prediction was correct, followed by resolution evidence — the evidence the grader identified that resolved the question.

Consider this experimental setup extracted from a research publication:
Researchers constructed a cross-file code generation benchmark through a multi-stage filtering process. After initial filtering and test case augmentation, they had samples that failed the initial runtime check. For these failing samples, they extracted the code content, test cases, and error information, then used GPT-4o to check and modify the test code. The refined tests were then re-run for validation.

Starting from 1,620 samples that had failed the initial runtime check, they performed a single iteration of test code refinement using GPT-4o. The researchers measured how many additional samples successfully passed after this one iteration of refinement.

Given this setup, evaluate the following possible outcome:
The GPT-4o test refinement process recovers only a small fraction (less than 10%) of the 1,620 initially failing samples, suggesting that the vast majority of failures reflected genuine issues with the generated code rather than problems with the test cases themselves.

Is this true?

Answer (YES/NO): NO